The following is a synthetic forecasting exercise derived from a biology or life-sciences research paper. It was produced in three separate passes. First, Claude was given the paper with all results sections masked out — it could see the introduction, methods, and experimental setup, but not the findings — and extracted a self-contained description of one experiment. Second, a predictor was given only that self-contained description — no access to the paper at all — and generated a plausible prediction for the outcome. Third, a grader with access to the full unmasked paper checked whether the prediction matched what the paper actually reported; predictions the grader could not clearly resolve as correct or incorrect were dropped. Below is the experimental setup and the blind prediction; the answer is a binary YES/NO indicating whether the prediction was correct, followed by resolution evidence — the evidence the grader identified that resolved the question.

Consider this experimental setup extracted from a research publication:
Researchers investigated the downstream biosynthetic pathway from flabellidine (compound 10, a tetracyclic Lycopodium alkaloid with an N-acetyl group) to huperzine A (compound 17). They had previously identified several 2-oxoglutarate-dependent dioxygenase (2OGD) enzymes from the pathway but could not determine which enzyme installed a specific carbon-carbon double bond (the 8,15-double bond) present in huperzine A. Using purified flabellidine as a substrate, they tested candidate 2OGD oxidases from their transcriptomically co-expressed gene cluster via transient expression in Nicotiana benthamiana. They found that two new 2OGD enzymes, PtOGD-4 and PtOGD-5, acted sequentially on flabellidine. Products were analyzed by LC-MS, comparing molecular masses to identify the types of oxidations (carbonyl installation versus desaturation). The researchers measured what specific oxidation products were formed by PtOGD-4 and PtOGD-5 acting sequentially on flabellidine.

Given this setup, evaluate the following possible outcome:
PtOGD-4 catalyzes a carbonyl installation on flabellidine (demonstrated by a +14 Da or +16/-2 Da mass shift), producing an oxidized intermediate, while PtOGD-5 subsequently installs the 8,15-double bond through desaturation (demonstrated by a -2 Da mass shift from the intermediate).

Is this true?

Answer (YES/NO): YES